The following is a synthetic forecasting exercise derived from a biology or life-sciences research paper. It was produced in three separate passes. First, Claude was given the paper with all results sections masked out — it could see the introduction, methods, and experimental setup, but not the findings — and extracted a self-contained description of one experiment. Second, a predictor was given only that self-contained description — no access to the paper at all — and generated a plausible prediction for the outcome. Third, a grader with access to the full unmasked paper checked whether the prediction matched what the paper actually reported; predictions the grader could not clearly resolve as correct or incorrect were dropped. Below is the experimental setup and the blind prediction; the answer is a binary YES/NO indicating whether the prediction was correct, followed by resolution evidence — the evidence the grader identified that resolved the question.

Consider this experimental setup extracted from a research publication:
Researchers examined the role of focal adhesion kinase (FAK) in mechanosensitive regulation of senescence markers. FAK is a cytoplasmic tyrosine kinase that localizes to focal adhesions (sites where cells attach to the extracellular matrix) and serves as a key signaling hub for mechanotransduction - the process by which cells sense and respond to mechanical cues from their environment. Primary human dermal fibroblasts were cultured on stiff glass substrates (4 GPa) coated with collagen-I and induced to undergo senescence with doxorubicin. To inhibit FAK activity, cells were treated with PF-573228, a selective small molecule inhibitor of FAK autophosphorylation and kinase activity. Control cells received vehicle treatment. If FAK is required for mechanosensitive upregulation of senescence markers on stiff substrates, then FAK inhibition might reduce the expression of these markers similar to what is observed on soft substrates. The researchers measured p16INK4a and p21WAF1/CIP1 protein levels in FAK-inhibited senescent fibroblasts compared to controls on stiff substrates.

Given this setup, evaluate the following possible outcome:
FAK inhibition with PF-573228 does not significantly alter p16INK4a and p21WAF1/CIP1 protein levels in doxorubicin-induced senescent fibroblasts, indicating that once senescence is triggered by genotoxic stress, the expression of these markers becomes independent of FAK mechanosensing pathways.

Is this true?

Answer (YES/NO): NO